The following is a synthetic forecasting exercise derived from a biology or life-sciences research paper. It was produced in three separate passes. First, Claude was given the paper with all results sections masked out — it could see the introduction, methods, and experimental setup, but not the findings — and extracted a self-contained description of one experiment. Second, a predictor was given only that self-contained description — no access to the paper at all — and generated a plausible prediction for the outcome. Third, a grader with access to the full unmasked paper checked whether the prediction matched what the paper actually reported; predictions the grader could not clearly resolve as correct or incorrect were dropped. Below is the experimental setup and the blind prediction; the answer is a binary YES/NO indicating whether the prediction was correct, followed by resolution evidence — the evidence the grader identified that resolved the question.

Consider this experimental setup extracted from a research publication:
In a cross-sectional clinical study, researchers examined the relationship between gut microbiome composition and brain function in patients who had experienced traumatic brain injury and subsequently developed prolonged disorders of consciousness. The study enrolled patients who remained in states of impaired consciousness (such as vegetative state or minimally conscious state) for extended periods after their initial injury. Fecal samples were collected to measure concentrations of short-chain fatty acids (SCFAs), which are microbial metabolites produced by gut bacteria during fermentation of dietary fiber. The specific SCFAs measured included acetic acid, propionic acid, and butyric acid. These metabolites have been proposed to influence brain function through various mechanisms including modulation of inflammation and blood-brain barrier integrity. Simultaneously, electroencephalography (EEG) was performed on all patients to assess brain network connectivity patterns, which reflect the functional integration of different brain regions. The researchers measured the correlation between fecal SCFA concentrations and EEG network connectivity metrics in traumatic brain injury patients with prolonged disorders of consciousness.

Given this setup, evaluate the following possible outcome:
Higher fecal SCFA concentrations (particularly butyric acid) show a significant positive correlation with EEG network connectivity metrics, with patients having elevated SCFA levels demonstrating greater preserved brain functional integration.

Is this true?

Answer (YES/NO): YES